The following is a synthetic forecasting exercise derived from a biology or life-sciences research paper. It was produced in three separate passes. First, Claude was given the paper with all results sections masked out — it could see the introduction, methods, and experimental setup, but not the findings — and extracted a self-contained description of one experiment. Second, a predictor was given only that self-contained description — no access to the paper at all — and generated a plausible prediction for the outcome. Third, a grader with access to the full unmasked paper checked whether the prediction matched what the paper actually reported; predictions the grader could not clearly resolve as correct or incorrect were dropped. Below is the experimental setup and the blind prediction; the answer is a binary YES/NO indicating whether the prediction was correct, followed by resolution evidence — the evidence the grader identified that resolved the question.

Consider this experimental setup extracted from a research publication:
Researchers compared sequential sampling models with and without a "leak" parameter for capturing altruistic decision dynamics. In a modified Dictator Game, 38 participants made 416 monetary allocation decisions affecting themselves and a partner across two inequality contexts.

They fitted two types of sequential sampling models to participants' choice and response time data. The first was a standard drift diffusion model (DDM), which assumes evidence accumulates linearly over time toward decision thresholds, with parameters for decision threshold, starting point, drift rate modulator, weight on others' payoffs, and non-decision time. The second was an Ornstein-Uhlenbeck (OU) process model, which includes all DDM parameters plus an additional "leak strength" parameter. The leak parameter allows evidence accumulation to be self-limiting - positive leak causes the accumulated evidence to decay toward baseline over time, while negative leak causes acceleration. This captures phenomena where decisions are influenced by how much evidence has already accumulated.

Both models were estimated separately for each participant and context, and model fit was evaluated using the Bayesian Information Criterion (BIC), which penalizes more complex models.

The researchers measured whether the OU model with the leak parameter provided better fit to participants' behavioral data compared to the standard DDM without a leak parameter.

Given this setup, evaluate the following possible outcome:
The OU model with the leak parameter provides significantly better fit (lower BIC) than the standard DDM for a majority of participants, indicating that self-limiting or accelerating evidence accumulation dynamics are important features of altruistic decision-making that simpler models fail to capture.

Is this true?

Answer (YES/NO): YES